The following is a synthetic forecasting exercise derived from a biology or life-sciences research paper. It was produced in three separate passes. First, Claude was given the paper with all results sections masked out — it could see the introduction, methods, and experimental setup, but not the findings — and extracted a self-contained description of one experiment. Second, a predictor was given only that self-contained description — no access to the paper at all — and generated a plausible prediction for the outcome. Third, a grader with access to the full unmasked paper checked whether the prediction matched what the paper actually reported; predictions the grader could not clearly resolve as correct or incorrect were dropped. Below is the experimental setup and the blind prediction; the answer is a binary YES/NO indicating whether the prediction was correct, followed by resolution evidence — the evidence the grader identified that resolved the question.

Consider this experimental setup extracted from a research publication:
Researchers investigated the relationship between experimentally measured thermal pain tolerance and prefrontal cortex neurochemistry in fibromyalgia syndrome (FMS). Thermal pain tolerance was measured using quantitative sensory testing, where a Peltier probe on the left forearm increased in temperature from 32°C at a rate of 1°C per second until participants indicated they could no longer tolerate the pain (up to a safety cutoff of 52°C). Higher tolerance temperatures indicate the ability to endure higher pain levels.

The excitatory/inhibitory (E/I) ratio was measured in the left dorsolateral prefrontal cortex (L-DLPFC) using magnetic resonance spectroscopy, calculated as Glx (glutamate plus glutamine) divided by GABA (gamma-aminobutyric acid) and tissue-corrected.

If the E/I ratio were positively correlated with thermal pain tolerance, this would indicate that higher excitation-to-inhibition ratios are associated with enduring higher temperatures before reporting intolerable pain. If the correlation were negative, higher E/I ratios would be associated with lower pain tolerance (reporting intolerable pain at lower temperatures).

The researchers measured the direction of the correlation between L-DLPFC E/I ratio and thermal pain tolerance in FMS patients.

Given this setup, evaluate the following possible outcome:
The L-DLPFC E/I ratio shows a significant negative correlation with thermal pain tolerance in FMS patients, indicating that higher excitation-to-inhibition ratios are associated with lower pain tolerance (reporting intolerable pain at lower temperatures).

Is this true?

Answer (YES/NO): NO